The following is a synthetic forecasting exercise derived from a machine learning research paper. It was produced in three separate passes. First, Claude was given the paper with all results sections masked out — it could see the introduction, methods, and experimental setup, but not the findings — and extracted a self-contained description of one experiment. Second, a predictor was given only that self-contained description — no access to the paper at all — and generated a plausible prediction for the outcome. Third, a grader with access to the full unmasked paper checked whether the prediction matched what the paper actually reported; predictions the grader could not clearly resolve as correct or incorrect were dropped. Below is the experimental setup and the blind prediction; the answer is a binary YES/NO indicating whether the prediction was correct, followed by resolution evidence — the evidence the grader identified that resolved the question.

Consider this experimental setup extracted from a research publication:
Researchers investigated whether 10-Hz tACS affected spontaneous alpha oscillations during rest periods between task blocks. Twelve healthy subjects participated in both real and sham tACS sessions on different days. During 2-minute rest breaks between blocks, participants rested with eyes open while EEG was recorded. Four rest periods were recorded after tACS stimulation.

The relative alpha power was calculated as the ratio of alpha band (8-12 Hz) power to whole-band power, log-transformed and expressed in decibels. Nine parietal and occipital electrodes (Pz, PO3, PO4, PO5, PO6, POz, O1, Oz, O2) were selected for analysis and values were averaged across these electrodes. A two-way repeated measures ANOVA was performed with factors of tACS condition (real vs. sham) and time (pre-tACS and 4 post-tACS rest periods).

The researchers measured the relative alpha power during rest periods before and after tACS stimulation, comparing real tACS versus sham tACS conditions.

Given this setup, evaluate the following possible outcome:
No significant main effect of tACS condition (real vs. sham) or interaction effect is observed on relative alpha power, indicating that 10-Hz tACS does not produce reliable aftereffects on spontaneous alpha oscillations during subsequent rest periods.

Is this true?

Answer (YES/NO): YES